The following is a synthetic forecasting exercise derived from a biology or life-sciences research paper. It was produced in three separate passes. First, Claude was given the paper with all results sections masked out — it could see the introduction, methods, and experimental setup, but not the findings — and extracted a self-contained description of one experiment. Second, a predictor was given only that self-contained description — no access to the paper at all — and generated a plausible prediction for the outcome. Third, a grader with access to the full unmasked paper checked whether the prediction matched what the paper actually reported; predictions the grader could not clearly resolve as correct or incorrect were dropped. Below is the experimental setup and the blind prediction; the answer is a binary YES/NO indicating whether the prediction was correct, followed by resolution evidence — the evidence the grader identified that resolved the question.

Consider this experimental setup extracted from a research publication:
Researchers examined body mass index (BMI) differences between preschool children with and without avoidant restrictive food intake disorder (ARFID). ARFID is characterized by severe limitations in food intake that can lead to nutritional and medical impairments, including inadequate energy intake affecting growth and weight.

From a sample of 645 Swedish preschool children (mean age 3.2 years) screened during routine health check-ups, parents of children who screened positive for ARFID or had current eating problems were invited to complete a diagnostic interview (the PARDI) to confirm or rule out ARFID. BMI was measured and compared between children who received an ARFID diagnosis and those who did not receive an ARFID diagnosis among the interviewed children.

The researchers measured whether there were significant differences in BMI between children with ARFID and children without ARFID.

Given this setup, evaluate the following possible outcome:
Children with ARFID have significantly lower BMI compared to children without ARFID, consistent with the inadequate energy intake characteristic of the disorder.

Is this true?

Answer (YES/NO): NO